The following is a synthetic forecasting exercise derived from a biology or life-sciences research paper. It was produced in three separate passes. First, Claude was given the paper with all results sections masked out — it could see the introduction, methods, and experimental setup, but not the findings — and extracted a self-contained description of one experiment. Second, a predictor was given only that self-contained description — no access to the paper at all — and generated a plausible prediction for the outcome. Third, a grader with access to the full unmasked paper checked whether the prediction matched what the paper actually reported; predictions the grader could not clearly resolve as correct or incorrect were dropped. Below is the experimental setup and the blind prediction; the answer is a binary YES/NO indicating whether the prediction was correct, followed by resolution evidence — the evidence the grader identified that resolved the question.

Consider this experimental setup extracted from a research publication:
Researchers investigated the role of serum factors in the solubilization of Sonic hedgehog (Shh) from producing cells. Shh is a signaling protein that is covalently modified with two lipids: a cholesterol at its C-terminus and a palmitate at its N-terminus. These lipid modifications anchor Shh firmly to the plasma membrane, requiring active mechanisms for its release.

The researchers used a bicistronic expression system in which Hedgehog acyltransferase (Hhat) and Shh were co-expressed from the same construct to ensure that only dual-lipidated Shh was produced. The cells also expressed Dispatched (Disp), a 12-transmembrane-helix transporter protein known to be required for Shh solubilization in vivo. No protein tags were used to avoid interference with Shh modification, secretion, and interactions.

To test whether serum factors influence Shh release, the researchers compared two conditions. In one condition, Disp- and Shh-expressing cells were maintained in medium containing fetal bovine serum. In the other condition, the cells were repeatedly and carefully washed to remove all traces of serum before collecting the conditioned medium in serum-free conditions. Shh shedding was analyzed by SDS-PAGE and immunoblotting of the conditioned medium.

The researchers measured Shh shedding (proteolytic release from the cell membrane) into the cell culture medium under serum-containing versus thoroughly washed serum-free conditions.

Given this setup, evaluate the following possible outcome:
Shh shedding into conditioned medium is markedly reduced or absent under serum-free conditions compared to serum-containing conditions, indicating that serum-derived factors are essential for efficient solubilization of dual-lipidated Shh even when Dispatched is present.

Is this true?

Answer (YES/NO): YES